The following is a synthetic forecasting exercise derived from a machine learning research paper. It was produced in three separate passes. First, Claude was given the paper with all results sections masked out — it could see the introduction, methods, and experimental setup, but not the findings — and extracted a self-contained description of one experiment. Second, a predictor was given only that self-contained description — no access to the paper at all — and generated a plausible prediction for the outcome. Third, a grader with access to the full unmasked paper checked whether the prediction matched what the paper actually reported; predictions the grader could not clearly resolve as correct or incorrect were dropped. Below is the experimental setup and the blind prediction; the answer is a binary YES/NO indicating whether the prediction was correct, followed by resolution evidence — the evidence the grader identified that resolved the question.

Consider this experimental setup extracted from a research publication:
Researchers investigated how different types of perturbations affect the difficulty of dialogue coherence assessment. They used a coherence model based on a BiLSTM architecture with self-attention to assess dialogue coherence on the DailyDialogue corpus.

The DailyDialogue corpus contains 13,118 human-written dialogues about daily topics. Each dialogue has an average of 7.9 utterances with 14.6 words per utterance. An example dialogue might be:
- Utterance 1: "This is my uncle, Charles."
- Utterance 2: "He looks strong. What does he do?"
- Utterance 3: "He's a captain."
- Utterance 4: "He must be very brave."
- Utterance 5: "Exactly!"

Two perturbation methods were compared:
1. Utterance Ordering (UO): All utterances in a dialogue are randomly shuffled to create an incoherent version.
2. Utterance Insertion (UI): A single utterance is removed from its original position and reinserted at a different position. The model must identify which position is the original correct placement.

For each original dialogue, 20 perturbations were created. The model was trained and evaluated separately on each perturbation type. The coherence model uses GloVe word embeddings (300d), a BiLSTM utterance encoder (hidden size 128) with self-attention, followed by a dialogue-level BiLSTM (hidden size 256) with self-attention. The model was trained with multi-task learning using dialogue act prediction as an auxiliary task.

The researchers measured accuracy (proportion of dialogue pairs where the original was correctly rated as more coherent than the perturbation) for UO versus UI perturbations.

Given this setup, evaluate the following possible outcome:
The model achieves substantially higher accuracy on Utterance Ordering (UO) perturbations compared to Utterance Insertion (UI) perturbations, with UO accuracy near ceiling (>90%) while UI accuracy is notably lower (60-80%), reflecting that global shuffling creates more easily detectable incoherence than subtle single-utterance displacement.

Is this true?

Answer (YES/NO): NO